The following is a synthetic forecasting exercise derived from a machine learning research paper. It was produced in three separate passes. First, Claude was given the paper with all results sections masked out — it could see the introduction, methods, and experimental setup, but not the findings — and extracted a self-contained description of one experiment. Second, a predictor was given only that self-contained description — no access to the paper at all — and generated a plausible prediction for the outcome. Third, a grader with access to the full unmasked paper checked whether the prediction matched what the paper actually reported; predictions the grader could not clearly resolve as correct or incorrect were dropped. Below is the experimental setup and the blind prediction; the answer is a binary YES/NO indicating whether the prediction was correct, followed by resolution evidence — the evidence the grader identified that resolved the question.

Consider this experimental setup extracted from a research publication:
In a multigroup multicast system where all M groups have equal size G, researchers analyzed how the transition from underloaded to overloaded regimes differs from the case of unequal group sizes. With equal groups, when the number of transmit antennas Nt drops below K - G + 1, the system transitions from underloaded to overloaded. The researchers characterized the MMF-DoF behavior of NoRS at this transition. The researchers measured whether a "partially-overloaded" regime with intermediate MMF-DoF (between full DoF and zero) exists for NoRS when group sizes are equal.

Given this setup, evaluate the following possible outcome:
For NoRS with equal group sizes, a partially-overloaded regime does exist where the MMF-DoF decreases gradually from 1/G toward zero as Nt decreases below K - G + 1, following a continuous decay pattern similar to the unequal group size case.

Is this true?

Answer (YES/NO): NO